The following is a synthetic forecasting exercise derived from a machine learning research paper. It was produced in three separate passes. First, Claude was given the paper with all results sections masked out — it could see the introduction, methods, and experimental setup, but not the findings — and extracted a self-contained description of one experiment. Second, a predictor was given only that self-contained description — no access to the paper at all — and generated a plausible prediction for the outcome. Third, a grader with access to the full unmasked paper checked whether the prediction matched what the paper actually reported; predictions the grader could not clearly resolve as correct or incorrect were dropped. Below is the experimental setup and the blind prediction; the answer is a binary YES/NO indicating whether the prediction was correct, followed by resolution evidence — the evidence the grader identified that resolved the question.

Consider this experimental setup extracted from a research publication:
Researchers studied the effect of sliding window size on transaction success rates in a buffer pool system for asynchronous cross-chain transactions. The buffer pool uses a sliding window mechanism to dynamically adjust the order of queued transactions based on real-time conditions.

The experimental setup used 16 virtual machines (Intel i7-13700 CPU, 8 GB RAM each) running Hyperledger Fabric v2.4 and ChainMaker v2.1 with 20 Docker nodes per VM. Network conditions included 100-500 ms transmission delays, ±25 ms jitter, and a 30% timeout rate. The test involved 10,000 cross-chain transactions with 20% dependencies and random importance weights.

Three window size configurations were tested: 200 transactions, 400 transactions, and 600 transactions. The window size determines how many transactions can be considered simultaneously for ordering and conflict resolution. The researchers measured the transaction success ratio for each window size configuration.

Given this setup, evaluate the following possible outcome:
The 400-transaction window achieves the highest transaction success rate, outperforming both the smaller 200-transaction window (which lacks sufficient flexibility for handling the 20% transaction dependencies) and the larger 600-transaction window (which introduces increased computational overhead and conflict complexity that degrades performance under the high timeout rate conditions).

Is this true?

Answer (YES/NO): YES